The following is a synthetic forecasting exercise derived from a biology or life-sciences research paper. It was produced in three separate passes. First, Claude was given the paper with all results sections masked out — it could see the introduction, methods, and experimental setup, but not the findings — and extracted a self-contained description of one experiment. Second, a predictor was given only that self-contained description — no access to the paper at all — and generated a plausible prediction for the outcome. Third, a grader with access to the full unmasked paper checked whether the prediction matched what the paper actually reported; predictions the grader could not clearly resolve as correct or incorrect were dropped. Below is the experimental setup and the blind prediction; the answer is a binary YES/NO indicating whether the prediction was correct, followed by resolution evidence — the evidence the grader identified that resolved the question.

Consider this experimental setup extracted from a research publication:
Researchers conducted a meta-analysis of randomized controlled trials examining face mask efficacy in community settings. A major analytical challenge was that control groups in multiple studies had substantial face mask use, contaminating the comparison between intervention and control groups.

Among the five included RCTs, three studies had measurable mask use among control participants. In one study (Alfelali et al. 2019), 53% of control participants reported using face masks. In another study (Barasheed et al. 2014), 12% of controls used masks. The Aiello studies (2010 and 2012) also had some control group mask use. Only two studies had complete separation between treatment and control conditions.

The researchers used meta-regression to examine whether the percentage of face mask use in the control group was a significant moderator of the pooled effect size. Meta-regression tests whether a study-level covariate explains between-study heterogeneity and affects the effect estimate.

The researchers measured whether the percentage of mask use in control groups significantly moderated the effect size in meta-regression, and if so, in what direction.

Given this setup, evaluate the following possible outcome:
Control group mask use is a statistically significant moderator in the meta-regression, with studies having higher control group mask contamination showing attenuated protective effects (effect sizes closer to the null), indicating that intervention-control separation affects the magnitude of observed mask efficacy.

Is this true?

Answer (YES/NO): YES